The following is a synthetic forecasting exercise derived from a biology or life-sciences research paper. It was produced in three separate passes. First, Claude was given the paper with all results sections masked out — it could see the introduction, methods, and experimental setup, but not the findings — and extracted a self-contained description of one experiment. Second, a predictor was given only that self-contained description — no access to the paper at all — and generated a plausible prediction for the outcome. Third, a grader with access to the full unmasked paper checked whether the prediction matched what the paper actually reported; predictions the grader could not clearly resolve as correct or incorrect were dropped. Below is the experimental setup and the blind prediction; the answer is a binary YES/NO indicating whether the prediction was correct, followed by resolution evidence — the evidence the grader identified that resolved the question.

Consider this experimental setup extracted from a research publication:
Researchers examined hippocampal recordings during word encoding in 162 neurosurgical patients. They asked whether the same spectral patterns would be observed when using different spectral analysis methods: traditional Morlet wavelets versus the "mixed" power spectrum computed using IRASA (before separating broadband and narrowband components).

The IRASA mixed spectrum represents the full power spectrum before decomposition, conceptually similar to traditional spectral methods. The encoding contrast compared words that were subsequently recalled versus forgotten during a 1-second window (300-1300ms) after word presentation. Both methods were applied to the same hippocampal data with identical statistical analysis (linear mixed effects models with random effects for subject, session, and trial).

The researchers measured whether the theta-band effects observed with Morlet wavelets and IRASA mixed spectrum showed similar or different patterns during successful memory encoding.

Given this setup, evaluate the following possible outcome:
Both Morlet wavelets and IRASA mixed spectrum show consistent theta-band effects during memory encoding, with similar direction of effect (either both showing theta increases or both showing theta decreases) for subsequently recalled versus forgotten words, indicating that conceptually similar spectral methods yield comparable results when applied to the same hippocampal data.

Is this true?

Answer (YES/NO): YES